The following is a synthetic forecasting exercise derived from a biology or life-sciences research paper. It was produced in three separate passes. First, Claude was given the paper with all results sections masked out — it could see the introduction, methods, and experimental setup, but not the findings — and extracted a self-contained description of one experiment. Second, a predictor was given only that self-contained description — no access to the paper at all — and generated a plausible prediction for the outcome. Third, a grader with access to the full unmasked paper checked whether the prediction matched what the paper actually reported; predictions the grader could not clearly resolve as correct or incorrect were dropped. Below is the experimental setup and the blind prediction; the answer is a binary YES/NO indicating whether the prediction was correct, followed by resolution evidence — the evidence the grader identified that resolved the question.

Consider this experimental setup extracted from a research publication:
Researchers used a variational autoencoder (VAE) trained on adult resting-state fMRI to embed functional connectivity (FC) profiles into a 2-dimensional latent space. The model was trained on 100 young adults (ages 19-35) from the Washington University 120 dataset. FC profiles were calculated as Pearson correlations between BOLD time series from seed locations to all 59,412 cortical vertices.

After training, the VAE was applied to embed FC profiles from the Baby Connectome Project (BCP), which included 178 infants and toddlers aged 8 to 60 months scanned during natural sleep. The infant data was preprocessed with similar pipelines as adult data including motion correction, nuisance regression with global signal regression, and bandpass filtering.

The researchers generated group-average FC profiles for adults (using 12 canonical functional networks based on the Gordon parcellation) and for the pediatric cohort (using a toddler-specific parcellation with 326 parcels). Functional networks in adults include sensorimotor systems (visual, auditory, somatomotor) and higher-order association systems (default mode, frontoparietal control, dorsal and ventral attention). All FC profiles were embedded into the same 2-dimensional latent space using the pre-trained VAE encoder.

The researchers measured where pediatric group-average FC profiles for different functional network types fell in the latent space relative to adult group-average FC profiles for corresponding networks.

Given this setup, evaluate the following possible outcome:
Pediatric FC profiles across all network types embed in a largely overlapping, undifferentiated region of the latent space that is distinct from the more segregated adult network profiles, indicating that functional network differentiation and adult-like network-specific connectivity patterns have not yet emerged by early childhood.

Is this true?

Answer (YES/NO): NO